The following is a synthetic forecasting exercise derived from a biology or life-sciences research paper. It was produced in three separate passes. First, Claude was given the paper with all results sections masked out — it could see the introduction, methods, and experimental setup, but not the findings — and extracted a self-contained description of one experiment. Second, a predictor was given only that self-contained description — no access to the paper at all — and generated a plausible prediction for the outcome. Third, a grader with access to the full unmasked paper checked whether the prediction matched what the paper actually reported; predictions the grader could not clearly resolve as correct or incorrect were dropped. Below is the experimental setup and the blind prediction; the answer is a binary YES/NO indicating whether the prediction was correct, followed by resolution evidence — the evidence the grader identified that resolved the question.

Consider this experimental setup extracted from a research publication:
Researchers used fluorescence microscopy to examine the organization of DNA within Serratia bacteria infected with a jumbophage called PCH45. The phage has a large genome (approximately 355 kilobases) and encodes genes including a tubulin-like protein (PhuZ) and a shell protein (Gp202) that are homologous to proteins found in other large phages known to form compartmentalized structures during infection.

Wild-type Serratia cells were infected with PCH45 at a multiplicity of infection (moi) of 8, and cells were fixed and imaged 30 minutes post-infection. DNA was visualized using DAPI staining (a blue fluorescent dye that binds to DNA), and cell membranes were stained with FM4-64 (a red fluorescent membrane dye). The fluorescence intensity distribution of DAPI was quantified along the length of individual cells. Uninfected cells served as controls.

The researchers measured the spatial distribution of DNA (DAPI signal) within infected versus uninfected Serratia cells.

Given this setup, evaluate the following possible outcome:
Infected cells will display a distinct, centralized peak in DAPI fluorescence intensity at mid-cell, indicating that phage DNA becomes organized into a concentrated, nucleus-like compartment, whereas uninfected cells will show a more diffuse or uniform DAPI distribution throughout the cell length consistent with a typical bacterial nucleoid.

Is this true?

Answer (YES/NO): NO